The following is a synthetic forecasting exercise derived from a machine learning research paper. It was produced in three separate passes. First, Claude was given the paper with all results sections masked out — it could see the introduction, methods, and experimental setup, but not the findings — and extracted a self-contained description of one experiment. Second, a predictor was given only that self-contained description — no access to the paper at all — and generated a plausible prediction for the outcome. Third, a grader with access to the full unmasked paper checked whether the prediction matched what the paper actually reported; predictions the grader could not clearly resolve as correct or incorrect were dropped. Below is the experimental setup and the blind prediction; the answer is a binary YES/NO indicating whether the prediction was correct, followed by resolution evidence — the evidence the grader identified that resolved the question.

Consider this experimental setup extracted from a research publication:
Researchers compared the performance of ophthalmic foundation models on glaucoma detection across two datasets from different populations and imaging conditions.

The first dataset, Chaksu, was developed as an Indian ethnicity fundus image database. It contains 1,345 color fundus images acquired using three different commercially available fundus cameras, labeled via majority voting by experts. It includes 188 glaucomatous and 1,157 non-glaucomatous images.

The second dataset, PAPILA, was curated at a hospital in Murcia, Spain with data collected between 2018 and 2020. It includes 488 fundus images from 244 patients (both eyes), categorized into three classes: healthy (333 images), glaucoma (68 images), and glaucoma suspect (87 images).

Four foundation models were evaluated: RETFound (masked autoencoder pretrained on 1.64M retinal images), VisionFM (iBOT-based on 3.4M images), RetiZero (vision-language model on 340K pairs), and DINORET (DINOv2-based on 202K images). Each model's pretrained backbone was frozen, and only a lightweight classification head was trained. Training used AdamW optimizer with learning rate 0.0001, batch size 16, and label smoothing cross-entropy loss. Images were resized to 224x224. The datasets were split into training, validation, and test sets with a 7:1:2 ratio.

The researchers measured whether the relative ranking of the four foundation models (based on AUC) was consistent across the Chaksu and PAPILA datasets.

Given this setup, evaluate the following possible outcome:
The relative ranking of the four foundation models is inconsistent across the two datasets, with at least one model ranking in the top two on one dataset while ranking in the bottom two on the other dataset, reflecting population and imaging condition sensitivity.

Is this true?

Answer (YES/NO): NO